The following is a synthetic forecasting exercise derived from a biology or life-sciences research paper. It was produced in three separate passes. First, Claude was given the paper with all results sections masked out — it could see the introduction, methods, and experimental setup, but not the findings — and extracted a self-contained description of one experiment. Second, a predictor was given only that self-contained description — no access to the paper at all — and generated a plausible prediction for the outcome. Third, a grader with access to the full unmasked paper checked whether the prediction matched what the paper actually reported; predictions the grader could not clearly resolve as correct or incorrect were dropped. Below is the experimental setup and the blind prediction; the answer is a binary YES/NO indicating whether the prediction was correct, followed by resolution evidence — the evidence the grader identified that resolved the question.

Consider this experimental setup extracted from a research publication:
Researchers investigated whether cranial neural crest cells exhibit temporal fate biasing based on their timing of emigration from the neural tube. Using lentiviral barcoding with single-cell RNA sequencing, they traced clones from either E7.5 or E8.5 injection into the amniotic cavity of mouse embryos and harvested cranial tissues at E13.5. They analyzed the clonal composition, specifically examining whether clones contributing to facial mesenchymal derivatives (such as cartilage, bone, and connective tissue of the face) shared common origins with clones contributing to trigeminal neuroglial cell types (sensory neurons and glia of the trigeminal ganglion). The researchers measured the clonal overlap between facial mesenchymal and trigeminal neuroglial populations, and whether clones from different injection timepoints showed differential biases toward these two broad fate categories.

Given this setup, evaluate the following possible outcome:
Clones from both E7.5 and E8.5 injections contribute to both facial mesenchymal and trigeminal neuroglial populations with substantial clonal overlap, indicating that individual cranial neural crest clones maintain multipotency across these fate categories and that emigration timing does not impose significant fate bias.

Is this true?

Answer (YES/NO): NO